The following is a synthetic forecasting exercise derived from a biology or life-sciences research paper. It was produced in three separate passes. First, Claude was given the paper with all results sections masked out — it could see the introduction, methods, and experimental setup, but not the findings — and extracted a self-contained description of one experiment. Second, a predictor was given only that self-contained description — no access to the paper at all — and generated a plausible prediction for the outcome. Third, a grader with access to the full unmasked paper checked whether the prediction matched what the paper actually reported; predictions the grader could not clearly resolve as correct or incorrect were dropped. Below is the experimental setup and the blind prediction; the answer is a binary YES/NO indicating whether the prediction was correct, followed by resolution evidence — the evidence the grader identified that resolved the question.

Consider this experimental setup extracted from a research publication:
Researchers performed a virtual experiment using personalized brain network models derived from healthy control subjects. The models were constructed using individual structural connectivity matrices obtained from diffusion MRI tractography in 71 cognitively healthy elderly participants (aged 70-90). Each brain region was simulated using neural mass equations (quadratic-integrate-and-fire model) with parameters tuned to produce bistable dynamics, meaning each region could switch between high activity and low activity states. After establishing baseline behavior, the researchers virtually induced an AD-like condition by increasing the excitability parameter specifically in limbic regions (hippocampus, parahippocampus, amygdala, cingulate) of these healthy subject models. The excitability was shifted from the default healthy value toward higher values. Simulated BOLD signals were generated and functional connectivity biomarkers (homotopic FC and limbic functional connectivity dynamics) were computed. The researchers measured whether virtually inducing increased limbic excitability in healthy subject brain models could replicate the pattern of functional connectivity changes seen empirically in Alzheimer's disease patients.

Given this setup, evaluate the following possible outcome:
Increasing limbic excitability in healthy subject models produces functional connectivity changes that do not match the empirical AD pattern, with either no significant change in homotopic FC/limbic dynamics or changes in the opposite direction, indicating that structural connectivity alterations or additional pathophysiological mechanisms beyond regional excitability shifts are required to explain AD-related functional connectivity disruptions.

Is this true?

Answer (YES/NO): NO